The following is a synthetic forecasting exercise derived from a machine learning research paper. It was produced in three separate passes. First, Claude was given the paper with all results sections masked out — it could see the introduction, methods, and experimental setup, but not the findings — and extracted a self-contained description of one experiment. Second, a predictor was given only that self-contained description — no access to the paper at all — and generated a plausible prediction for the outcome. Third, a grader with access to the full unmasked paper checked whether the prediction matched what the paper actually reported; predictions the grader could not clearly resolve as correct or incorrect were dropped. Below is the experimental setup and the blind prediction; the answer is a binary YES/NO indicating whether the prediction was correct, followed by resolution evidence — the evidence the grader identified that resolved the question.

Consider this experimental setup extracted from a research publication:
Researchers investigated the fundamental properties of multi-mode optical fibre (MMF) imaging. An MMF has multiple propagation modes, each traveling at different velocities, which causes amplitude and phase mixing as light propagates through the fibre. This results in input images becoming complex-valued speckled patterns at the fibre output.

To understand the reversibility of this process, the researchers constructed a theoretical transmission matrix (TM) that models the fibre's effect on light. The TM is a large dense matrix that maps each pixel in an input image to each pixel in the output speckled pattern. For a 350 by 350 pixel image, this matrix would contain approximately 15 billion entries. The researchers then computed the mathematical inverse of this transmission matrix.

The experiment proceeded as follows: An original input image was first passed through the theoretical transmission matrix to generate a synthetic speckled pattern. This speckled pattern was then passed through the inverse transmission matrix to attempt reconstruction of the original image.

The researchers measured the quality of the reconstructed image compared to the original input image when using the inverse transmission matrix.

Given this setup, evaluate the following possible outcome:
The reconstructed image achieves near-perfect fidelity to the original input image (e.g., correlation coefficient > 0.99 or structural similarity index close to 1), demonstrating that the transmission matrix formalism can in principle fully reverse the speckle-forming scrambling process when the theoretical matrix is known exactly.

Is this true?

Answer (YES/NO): NO